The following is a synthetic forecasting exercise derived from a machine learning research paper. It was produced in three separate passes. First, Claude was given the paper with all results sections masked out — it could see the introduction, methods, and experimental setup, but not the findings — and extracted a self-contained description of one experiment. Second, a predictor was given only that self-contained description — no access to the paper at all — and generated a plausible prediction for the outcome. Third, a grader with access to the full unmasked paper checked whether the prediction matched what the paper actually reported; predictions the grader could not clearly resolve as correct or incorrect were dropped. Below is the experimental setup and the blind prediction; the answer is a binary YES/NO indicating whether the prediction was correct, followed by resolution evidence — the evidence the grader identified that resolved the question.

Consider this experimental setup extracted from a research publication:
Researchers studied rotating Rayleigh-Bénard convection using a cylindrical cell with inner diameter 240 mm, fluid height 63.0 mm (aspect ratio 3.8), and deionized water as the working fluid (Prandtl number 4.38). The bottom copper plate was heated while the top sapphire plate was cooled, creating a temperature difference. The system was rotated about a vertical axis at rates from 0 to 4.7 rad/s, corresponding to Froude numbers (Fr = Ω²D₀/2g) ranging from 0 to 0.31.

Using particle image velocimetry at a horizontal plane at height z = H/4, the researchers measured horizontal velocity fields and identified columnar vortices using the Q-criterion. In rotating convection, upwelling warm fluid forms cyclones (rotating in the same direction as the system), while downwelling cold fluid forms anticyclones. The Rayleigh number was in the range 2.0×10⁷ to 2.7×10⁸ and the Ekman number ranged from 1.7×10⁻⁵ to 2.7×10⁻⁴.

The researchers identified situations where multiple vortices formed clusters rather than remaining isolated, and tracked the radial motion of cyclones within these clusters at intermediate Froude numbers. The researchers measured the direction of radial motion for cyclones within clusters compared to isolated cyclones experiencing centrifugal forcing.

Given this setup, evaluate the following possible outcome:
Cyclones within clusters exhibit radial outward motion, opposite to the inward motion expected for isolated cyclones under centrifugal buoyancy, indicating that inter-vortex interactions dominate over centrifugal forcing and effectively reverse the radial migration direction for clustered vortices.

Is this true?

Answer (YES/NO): YES